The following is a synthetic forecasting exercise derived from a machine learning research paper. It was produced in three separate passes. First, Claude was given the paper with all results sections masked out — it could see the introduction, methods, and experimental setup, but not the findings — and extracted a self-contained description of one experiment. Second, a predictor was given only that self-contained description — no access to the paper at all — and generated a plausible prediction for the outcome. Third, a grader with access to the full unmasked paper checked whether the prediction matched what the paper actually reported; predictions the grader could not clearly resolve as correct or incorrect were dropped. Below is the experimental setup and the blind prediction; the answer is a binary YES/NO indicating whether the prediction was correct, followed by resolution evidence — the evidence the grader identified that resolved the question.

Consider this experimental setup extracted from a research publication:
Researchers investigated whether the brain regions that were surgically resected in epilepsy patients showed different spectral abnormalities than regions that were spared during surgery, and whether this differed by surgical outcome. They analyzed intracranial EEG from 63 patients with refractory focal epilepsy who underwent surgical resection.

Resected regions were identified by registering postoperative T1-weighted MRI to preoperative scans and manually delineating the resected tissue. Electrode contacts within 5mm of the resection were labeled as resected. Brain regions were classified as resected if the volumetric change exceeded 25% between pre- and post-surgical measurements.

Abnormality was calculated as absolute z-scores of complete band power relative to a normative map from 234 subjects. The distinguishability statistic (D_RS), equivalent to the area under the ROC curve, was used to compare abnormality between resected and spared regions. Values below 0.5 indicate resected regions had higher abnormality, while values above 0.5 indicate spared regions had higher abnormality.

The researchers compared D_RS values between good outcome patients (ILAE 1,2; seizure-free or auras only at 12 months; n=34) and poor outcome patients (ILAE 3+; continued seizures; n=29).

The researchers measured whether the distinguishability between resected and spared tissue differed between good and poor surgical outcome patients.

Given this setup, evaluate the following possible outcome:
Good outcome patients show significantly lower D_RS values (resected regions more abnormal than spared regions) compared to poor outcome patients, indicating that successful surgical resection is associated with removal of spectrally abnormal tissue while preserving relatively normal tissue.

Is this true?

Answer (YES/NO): YES